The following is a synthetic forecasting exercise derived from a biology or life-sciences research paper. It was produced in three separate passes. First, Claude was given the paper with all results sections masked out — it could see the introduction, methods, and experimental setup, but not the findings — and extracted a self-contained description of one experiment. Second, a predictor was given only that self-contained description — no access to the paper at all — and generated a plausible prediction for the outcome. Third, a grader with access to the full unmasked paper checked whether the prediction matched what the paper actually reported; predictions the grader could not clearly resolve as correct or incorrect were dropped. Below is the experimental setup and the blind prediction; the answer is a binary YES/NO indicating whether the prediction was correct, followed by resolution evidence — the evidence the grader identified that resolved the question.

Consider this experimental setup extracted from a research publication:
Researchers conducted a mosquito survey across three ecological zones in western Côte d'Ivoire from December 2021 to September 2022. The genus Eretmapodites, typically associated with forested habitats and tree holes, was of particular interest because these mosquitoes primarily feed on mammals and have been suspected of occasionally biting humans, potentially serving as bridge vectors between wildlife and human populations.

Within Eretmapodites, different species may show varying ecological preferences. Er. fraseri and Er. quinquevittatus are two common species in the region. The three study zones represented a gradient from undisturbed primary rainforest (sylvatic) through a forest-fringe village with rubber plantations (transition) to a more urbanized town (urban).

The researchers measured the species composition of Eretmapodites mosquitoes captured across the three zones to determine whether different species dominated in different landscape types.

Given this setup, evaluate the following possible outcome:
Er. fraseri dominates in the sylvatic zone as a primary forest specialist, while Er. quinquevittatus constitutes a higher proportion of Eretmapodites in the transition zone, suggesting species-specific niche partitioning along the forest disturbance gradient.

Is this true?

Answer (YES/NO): NO